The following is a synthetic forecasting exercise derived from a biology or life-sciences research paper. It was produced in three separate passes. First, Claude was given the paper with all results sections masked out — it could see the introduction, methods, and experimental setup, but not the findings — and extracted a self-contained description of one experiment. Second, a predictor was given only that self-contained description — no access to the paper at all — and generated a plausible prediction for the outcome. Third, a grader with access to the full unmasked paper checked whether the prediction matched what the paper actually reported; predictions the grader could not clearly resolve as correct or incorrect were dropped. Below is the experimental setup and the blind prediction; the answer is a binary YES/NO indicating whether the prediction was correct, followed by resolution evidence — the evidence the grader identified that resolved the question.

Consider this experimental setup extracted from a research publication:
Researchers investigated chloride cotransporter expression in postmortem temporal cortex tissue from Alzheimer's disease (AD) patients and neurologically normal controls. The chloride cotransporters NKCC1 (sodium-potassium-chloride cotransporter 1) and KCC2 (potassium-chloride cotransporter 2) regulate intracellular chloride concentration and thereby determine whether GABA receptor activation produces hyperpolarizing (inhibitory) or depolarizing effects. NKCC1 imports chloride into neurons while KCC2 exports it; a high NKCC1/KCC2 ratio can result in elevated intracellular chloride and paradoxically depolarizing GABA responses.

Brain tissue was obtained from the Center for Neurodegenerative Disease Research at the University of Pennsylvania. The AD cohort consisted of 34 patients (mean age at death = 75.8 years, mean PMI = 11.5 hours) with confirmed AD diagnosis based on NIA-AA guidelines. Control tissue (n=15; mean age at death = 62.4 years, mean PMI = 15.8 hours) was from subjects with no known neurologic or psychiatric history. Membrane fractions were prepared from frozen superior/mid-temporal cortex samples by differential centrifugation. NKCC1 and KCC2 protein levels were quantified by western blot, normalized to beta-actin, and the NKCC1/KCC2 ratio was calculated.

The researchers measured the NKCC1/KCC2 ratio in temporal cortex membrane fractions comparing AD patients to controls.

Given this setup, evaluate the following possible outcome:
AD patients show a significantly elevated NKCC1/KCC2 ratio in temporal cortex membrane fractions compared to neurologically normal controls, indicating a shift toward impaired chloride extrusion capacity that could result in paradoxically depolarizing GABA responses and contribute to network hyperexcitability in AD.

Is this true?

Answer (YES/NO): NO